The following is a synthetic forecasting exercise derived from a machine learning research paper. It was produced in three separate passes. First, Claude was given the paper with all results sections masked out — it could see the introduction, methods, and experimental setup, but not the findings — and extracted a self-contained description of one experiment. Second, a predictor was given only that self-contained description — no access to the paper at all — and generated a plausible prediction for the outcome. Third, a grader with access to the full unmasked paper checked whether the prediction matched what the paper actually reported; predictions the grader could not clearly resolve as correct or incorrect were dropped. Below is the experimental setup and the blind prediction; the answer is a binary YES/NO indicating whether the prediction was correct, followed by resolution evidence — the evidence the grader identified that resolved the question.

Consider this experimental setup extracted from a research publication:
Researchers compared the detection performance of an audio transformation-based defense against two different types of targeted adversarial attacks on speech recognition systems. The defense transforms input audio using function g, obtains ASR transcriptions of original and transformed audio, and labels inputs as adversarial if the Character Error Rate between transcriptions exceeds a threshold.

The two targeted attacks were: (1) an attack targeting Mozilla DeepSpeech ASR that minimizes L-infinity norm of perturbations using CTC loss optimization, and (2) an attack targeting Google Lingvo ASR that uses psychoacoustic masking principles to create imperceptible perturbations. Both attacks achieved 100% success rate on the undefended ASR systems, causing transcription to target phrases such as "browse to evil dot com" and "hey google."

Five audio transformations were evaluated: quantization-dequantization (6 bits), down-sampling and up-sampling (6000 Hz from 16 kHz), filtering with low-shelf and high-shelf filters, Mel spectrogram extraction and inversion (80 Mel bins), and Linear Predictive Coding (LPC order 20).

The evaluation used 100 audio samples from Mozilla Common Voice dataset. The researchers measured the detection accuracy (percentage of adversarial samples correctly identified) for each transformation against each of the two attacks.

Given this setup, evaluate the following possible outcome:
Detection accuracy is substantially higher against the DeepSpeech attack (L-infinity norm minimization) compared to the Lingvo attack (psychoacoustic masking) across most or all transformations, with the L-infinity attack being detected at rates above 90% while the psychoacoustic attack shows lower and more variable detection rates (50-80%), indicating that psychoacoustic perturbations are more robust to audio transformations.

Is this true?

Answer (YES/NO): NO